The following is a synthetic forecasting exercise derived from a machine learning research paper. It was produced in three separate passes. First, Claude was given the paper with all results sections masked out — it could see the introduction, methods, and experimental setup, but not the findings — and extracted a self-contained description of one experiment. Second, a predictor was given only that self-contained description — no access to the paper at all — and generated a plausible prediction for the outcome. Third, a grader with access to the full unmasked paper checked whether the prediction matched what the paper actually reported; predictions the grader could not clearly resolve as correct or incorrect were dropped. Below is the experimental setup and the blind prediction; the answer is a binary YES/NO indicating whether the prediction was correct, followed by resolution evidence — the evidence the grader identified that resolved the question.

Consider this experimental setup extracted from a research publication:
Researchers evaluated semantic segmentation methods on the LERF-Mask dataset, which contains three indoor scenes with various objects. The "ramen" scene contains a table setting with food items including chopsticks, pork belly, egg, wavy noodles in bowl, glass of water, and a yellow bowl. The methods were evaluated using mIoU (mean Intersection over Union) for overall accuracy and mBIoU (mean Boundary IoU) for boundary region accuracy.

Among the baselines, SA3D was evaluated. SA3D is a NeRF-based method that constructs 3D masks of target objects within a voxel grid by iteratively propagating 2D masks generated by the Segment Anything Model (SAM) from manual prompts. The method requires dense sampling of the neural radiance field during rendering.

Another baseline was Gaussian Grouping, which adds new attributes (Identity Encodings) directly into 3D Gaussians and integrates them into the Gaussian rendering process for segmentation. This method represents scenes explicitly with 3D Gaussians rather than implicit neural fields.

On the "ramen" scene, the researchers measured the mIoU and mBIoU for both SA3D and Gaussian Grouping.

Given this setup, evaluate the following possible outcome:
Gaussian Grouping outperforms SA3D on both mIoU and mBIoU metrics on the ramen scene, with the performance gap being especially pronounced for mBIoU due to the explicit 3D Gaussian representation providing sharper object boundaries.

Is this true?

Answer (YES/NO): NO